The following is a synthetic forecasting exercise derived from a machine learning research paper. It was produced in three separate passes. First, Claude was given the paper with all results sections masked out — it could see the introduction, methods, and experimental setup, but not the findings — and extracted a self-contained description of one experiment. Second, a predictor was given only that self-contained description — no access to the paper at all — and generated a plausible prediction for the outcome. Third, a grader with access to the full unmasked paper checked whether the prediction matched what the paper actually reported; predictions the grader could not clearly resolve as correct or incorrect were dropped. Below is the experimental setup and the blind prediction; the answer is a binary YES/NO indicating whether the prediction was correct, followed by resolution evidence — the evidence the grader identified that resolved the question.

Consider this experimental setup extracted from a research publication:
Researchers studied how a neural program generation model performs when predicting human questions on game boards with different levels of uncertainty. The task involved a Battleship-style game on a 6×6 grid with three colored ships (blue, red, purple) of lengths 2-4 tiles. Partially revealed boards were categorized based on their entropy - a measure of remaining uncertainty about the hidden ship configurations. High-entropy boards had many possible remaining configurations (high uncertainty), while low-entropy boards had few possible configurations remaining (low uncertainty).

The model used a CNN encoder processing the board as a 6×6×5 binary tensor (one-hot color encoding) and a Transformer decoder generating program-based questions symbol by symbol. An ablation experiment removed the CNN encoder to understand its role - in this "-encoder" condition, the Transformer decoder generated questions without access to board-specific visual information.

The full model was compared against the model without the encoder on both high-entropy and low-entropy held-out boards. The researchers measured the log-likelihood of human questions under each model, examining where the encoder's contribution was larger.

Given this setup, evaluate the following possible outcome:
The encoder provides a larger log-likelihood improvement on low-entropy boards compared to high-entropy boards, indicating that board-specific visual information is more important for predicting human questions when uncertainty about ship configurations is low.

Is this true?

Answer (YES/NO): YES